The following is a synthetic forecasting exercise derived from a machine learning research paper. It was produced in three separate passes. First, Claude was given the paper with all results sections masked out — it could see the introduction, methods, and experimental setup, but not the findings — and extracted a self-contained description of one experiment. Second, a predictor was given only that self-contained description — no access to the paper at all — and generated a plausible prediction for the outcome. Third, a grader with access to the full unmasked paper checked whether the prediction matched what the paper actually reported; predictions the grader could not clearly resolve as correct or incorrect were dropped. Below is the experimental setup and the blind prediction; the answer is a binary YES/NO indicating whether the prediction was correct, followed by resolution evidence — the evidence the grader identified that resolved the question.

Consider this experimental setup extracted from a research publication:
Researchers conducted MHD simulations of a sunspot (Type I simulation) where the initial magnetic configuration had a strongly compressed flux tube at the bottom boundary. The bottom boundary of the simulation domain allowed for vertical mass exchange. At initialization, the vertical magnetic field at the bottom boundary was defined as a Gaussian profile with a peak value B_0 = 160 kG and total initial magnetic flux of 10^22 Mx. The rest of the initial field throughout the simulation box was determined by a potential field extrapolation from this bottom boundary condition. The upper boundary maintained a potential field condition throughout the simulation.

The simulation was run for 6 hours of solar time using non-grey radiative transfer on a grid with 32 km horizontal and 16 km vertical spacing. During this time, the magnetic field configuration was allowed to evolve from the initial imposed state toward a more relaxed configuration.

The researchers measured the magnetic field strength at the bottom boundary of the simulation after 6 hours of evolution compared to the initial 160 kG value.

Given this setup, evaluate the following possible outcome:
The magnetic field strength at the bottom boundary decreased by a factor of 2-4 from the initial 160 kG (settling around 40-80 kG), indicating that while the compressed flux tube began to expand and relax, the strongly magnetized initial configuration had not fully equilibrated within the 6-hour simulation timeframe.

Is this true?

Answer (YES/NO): NO